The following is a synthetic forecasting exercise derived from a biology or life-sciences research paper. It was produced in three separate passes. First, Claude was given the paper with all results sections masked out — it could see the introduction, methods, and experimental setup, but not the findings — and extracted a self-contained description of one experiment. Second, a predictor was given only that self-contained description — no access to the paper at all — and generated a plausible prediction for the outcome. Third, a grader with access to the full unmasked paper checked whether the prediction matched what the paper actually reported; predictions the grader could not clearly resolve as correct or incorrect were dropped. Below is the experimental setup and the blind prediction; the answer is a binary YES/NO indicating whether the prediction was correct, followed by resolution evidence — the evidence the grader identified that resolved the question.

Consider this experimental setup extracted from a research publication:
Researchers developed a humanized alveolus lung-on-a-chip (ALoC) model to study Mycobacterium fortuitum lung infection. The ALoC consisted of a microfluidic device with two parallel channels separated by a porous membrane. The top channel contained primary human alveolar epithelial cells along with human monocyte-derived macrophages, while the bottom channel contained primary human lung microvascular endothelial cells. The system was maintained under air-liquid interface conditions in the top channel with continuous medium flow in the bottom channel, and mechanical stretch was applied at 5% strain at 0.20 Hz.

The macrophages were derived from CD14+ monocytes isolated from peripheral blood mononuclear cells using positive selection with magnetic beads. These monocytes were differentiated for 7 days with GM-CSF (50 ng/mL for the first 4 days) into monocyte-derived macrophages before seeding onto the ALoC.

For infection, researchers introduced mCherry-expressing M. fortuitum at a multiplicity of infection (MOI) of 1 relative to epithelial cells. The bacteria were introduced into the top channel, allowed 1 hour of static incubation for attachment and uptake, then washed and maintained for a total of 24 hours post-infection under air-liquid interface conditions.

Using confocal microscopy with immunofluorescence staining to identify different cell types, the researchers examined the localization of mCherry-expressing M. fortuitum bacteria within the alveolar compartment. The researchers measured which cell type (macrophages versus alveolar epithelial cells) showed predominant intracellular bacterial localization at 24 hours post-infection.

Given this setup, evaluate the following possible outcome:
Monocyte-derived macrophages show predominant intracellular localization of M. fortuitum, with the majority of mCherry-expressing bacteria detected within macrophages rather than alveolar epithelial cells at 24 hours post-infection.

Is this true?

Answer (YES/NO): YES